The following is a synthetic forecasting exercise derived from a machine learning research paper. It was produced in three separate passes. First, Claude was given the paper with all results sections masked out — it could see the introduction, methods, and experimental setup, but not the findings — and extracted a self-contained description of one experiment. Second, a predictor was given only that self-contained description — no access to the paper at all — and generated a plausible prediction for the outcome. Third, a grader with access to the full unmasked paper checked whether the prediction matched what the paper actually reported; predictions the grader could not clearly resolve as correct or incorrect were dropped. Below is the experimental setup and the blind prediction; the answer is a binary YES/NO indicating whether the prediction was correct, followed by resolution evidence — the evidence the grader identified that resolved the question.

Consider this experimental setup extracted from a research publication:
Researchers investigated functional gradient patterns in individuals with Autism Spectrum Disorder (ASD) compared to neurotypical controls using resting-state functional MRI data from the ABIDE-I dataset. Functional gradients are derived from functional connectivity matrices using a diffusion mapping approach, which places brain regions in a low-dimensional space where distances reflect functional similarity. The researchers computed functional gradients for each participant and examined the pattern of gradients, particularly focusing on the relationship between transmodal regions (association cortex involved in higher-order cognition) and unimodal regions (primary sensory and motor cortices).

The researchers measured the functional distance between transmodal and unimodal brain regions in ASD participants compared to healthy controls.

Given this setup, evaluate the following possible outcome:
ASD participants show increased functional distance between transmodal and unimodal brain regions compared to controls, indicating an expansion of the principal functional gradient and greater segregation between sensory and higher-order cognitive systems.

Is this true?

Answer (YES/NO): NO